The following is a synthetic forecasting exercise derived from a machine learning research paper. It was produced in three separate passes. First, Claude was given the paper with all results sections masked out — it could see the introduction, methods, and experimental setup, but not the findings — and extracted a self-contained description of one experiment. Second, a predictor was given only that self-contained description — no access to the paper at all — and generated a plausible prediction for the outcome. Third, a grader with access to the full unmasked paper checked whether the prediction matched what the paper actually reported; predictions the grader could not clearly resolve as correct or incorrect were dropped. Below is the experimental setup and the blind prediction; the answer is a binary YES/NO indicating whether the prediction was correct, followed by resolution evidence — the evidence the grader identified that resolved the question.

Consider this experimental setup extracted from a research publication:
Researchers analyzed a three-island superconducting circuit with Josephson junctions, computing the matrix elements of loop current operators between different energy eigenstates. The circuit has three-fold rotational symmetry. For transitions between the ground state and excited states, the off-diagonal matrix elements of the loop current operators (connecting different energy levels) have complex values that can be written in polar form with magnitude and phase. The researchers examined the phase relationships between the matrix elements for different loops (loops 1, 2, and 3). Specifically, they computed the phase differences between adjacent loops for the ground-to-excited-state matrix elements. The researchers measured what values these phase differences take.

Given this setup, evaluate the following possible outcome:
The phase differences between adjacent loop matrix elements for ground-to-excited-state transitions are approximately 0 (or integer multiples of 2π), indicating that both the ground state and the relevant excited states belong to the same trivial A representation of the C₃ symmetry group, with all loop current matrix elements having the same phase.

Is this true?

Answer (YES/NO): NO